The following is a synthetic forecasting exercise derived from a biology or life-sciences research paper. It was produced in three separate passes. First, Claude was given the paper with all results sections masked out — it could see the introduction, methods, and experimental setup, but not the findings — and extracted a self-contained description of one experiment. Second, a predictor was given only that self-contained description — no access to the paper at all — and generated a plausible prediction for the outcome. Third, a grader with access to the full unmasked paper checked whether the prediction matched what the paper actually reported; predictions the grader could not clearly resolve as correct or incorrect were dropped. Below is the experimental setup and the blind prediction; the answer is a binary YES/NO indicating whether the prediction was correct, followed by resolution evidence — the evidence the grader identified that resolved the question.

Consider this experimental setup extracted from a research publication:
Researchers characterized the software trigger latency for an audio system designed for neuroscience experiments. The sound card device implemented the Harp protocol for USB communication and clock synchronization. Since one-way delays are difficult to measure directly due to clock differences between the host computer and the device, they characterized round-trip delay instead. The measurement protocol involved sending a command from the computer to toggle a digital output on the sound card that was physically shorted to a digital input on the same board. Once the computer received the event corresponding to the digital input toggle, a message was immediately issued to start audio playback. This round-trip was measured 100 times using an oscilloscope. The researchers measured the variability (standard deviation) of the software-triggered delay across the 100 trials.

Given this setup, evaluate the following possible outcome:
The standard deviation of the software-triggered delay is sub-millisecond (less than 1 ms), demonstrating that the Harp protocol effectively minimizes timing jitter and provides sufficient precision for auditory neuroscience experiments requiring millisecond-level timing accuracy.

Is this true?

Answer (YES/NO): YES